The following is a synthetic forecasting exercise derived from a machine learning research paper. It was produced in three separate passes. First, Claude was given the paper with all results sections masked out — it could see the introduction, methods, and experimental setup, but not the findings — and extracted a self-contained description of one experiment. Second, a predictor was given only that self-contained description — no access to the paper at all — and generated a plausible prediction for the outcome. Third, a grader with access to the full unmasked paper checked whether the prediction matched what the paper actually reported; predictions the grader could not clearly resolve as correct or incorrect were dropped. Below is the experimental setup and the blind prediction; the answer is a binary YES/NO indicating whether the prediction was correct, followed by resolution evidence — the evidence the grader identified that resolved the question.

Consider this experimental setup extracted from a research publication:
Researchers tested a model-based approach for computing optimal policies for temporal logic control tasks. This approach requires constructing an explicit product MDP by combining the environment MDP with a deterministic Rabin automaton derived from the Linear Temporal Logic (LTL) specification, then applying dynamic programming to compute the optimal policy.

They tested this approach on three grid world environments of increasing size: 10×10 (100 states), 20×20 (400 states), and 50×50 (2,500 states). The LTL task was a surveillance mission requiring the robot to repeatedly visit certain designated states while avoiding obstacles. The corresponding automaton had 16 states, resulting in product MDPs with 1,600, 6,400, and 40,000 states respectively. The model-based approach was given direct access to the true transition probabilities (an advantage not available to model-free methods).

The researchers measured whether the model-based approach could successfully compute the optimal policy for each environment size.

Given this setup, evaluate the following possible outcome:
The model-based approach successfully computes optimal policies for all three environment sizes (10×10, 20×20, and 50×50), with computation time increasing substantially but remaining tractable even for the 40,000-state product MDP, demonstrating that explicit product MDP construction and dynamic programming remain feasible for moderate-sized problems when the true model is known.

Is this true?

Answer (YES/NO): NO